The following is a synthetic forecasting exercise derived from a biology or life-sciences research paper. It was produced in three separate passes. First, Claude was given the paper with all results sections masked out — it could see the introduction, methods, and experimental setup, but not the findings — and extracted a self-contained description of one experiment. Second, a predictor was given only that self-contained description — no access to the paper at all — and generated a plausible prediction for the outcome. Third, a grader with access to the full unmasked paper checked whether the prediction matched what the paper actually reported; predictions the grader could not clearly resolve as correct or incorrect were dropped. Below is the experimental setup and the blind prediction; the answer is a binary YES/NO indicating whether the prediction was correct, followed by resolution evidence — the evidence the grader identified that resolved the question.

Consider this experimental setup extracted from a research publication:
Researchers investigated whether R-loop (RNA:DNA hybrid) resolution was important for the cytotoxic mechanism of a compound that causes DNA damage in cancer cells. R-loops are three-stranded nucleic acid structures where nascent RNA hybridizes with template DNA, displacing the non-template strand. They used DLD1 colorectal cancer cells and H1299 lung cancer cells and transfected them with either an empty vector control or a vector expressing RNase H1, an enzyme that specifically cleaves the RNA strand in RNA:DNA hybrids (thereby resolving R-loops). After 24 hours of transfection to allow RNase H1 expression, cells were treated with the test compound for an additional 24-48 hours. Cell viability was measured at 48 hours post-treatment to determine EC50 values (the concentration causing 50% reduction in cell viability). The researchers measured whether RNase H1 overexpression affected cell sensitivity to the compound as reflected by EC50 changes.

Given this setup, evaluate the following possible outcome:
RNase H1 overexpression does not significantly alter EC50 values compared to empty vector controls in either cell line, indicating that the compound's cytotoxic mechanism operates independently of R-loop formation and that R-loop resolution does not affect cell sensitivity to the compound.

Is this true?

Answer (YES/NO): NO